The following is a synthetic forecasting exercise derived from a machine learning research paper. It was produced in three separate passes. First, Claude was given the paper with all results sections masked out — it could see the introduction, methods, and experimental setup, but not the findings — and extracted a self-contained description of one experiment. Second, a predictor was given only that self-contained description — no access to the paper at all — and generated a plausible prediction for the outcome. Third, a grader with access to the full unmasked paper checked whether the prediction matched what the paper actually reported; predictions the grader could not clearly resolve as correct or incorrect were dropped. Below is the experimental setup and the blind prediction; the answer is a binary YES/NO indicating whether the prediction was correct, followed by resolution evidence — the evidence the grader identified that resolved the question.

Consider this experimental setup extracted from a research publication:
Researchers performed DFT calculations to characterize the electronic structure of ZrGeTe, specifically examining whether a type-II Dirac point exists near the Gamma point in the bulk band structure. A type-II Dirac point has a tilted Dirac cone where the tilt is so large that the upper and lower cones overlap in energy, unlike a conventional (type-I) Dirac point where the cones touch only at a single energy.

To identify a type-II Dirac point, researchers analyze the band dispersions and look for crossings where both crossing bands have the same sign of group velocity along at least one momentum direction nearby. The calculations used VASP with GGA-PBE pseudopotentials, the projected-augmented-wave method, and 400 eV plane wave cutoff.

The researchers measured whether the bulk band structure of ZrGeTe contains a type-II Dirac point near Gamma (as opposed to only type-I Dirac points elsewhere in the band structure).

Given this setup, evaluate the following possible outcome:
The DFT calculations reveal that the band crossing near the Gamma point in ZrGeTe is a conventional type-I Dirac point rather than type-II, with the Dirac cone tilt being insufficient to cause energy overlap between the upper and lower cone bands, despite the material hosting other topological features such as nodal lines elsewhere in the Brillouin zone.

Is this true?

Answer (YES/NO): NO